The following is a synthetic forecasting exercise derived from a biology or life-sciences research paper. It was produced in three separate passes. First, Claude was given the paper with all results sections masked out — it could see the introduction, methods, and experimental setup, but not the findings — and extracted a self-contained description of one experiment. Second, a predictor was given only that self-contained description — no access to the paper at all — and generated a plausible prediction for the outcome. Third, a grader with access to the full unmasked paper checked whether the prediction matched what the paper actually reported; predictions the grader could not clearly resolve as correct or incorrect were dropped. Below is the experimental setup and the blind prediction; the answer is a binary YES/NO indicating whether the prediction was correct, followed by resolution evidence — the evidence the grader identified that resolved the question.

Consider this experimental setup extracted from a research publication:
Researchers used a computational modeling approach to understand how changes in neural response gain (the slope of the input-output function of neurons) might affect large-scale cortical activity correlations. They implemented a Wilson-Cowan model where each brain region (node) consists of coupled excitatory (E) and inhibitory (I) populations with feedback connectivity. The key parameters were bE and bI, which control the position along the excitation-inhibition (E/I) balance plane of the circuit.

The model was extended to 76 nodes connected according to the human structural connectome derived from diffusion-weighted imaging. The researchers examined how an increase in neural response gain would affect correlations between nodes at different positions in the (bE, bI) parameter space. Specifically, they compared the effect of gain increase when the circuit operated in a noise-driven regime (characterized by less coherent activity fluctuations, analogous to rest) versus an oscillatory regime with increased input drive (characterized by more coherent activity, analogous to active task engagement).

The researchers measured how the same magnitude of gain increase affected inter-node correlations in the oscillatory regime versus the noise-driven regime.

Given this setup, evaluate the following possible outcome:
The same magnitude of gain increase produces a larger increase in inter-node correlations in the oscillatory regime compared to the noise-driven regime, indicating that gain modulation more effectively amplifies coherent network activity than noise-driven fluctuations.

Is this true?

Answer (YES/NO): YES